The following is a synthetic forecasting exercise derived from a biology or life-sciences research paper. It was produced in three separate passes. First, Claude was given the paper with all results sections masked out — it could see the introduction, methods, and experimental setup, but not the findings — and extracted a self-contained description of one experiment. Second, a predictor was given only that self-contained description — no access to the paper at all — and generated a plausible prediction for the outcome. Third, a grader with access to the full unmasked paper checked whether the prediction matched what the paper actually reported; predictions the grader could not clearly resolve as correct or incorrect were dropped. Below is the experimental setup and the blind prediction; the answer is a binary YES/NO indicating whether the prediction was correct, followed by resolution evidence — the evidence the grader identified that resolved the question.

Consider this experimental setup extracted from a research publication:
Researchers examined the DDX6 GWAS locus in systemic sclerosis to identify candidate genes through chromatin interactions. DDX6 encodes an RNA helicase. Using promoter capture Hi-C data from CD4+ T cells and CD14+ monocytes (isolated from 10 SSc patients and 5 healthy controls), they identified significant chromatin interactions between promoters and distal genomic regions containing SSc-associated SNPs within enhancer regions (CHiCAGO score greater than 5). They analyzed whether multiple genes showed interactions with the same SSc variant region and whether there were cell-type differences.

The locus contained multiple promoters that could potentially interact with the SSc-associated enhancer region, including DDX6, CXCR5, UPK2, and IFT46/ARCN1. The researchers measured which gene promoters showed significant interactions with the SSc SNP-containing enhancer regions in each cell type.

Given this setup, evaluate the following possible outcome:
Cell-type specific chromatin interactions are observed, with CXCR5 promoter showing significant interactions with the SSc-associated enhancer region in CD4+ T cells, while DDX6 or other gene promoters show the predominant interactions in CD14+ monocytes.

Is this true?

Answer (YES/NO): NO